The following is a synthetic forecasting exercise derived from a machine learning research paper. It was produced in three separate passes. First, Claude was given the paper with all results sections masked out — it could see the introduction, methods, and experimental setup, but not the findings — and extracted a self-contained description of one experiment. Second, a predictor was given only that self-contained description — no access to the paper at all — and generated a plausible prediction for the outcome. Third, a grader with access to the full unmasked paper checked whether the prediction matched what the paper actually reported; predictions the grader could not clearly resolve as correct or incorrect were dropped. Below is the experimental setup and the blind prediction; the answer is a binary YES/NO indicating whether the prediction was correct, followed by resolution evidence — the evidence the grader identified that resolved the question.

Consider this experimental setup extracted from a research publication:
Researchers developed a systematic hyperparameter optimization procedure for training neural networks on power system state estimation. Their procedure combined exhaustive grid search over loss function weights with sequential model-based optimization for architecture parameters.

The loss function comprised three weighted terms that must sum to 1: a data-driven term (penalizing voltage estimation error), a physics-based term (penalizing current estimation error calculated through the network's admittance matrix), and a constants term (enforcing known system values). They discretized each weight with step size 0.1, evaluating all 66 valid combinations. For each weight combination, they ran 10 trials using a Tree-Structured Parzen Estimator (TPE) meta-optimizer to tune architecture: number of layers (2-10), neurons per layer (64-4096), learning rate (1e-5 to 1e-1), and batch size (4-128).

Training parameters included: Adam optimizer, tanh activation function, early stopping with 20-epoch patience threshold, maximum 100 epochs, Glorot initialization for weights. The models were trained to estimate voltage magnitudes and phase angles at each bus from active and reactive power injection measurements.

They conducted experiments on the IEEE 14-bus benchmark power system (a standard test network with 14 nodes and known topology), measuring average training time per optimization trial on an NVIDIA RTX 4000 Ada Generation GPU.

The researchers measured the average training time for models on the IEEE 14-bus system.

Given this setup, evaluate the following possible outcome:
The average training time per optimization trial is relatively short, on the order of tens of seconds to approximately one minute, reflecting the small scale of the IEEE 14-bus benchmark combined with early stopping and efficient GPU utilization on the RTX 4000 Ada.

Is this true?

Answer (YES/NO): YES